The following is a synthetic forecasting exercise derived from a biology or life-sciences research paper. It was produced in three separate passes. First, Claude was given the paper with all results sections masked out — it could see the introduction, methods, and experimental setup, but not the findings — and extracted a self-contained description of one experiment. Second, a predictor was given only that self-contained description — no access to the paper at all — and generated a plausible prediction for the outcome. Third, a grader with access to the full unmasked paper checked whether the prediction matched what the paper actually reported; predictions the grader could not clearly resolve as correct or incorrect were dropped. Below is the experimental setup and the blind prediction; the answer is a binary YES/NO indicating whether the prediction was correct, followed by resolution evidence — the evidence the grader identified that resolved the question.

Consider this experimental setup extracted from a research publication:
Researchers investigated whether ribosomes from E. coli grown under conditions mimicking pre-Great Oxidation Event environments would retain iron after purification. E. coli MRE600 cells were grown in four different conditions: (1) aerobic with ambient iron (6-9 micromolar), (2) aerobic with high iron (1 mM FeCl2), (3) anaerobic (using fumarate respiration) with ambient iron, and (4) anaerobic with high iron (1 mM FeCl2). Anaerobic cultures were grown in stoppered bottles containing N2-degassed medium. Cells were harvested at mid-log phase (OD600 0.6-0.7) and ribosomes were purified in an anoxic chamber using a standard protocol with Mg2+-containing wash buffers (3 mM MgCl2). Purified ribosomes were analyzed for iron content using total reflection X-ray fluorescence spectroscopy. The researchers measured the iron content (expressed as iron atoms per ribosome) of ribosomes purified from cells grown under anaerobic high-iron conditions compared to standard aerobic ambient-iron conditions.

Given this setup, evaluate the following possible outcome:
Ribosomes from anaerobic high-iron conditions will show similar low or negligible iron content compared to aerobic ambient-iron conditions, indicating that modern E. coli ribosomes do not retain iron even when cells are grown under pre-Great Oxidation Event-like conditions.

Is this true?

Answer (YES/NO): NO